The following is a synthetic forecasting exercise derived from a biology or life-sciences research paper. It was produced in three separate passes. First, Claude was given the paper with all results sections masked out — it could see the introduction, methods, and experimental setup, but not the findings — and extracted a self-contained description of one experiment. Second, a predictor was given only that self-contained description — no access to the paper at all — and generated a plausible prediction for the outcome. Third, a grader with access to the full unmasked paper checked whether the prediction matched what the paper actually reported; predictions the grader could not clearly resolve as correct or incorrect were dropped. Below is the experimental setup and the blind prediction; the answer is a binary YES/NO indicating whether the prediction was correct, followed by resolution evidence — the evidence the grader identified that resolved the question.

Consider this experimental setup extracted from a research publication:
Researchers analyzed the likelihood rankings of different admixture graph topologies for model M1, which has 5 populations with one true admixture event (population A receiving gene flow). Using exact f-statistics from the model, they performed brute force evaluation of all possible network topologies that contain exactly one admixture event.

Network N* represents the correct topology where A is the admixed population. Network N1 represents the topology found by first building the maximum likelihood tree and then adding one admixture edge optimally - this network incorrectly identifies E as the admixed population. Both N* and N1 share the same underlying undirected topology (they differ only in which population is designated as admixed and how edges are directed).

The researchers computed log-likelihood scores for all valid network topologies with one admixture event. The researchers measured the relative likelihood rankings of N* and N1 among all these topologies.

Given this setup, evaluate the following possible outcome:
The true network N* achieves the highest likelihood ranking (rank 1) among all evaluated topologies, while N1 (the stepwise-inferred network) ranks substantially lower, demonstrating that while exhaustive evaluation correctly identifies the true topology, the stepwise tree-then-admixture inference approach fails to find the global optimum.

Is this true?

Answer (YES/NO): NO